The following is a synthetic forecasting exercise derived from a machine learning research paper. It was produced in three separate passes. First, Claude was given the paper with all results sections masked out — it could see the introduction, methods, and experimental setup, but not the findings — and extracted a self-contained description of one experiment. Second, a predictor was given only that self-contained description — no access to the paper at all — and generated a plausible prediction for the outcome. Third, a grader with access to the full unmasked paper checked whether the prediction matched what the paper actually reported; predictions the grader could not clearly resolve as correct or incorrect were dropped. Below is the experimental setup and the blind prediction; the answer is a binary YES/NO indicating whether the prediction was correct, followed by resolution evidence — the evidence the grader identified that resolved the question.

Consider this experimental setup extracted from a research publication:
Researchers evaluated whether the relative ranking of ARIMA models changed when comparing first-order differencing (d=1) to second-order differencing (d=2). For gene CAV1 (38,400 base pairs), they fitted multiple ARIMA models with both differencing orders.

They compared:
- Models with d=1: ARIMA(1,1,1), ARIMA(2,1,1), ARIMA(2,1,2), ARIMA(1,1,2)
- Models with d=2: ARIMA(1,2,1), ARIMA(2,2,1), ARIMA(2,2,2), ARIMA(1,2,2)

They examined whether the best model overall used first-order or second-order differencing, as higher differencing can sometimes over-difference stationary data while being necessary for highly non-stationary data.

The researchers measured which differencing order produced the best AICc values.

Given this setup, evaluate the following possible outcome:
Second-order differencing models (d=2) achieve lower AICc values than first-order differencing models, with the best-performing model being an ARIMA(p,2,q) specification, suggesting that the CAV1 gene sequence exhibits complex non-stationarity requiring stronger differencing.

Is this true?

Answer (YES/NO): NO